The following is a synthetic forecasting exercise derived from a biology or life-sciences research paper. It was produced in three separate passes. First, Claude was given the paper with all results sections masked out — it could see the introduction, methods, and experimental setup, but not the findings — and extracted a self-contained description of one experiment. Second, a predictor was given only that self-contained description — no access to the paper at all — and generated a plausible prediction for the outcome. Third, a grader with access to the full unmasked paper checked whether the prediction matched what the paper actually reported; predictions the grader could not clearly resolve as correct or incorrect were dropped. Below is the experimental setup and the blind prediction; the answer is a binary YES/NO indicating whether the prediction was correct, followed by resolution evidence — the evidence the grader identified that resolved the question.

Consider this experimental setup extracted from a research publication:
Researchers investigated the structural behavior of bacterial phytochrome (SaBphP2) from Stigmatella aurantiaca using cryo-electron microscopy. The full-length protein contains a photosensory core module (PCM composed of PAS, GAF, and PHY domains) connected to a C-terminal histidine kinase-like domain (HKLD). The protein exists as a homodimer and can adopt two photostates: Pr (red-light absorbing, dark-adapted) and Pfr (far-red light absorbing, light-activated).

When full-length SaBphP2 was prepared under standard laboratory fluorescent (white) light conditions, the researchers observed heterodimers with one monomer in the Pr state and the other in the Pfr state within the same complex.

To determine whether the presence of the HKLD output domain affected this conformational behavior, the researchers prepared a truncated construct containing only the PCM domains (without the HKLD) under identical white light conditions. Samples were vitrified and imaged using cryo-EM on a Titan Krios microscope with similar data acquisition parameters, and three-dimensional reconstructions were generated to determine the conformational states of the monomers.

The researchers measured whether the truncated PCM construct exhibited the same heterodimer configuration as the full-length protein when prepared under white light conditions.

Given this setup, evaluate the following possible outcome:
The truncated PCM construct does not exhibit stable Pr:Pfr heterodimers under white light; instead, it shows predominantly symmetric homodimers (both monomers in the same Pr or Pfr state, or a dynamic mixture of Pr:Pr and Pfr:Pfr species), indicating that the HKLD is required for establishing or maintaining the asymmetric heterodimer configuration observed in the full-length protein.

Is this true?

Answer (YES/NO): NO